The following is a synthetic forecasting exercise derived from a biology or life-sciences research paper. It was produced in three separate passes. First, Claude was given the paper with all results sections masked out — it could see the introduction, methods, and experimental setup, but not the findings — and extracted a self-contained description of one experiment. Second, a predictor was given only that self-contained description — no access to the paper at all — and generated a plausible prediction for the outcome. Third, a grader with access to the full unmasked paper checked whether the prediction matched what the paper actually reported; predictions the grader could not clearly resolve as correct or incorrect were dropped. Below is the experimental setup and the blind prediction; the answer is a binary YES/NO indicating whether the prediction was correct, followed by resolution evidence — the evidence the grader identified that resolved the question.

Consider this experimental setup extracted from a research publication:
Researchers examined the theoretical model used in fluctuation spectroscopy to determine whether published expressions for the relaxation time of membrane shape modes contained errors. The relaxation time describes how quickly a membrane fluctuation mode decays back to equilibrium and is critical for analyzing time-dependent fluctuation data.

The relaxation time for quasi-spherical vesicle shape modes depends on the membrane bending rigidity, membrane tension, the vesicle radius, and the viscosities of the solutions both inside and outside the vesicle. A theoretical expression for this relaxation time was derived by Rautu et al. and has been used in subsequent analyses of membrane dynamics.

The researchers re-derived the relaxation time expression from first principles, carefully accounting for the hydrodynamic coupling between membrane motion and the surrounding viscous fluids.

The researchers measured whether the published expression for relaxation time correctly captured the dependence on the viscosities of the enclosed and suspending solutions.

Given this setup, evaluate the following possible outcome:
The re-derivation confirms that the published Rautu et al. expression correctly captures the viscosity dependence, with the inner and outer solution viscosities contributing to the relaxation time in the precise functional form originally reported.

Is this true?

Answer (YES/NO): NO